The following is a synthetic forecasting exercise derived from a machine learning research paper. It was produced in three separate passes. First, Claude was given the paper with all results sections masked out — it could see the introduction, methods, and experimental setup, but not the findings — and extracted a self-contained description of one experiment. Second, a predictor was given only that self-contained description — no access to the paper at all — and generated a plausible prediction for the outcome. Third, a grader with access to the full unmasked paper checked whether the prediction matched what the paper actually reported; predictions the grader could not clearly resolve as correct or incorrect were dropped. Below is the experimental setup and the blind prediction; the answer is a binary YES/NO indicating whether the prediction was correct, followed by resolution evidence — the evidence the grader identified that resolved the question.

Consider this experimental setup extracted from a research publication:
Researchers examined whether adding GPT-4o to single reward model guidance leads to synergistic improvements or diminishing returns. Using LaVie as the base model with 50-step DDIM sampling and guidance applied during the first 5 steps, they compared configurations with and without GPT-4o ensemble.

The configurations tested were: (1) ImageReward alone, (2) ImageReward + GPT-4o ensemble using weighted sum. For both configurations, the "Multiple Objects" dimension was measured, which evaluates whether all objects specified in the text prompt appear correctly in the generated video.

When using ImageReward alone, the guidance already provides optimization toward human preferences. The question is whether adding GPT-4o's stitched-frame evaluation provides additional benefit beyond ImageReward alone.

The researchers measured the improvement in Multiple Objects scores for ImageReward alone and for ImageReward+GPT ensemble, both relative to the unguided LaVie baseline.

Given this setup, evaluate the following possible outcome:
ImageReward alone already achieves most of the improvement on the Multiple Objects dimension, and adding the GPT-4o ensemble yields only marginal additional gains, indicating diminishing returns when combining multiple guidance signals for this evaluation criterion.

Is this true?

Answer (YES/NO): NO